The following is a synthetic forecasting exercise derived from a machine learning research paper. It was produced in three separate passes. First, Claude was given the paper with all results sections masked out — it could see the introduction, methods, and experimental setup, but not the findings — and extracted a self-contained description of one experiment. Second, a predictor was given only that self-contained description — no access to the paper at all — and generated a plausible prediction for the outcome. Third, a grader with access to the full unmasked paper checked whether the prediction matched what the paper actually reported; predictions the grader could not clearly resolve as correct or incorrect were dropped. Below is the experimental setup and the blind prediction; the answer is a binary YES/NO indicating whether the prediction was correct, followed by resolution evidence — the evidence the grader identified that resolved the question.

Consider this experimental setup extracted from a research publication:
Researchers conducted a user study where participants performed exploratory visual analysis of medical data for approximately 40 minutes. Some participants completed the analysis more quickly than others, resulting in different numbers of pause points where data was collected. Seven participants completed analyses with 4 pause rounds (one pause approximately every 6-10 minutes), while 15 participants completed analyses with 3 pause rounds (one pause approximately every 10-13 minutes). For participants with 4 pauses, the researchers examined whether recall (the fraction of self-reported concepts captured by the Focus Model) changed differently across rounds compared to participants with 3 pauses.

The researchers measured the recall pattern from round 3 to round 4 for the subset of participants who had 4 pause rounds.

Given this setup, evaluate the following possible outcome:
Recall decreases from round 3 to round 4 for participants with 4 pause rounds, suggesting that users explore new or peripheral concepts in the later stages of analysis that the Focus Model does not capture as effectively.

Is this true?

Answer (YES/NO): YES